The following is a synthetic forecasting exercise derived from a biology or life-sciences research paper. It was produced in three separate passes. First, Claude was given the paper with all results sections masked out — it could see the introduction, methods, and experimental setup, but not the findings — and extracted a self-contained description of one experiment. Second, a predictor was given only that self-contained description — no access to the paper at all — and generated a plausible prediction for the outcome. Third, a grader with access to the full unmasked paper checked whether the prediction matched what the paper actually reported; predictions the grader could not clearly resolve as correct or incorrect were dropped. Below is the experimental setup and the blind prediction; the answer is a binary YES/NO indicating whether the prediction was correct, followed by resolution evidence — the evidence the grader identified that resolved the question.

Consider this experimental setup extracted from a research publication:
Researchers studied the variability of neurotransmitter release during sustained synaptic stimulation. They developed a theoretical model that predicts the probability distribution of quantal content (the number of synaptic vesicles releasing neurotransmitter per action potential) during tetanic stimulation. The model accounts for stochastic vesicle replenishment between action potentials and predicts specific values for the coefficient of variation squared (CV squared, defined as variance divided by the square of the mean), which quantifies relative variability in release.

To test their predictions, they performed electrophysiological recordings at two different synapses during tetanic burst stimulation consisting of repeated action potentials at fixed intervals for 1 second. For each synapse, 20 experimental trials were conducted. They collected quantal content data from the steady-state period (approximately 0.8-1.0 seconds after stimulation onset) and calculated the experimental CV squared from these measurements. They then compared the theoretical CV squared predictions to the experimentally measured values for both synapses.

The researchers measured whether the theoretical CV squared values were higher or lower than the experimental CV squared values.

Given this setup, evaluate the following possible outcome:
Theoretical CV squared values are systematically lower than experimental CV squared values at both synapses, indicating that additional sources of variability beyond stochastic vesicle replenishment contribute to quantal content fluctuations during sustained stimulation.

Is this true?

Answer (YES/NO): NO